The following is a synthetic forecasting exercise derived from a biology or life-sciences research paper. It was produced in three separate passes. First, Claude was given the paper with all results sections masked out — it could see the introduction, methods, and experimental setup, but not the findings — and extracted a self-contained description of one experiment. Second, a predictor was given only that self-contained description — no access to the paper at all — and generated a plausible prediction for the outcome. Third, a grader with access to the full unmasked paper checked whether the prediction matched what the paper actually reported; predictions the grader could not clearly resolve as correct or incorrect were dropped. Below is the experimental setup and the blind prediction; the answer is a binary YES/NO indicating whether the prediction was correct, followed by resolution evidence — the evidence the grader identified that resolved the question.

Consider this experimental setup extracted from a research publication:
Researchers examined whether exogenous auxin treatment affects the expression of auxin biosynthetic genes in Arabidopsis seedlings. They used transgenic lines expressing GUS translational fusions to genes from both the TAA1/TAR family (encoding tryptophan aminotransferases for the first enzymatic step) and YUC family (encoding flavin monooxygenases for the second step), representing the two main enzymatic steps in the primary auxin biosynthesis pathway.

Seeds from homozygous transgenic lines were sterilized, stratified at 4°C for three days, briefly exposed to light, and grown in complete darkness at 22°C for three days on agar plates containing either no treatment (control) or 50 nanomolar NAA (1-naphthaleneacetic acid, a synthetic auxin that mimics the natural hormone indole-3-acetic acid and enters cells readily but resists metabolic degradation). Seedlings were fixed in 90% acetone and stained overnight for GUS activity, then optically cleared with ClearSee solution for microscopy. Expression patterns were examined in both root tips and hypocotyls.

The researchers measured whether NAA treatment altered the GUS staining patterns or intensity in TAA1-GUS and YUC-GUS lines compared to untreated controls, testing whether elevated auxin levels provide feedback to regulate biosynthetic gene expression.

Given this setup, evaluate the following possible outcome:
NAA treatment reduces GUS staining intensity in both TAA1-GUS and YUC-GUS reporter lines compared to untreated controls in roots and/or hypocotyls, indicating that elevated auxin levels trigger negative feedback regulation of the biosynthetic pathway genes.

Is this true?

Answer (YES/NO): NO